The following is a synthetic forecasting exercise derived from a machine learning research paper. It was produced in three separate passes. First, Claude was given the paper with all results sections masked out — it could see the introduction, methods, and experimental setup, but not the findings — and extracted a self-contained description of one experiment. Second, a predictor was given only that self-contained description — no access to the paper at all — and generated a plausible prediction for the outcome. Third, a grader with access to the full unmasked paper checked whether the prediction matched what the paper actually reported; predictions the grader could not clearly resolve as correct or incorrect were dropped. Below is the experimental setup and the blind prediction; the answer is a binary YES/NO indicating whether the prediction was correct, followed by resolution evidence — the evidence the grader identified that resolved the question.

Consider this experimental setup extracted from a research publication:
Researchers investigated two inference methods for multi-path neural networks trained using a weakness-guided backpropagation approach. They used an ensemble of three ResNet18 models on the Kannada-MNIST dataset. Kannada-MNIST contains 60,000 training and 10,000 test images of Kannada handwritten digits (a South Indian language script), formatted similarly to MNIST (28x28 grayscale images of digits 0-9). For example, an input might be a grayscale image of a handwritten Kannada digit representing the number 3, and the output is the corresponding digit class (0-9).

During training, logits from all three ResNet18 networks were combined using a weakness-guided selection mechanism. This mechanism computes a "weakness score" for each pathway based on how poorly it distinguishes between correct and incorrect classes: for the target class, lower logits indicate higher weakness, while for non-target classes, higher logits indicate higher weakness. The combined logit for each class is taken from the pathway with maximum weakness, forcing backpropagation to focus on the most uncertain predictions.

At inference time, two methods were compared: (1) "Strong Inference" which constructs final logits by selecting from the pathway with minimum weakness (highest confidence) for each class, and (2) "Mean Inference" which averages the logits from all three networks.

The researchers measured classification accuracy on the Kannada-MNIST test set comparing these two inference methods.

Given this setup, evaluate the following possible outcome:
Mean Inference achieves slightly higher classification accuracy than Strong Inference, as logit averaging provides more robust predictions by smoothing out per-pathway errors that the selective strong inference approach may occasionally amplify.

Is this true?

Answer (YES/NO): NO